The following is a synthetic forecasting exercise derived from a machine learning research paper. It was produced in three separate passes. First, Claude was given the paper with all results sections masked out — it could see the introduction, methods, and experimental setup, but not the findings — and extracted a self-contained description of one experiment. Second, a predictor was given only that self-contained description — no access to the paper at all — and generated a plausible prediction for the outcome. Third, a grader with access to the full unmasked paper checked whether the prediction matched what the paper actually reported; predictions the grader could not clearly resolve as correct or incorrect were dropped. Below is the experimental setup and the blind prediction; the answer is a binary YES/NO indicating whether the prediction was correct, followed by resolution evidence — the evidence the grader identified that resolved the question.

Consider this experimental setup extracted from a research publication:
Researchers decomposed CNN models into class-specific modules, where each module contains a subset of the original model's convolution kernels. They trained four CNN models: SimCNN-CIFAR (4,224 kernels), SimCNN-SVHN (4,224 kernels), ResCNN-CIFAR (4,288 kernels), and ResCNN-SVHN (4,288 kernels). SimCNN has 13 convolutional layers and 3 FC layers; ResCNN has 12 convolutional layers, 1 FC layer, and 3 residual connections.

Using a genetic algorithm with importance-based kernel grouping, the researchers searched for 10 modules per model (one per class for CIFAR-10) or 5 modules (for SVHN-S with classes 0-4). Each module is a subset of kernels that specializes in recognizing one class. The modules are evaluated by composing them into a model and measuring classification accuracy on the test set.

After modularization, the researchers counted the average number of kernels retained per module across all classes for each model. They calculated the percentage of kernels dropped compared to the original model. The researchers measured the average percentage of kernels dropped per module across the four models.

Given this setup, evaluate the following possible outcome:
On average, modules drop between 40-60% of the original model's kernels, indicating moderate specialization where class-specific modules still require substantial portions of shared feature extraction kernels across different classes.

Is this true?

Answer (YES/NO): YES